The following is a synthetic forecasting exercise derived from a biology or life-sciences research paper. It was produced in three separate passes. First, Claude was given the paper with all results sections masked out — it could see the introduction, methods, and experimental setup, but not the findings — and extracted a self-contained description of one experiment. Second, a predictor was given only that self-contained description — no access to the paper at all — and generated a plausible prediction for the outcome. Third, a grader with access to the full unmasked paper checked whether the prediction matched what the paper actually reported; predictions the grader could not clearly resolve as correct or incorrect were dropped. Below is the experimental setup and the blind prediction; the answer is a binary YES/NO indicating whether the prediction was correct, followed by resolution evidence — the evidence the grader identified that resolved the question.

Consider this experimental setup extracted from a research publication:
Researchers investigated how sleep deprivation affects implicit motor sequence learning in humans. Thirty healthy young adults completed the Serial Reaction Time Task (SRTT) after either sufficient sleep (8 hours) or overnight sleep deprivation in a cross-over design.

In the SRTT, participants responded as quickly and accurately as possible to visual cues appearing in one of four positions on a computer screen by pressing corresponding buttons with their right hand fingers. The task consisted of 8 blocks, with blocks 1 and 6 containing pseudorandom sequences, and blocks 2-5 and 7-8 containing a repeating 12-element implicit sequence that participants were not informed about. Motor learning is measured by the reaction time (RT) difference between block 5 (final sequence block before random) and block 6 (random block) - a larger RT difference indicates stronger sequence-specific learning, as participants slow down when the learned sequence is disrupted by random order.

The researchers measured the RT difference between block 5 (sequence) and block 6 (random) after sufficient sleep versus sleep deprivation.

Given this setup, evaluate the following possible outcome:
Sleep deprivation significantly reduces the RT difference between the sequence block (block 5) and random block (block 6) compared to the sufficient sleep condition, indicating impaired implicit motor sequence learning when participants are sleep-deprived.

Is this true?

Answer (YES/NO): YES